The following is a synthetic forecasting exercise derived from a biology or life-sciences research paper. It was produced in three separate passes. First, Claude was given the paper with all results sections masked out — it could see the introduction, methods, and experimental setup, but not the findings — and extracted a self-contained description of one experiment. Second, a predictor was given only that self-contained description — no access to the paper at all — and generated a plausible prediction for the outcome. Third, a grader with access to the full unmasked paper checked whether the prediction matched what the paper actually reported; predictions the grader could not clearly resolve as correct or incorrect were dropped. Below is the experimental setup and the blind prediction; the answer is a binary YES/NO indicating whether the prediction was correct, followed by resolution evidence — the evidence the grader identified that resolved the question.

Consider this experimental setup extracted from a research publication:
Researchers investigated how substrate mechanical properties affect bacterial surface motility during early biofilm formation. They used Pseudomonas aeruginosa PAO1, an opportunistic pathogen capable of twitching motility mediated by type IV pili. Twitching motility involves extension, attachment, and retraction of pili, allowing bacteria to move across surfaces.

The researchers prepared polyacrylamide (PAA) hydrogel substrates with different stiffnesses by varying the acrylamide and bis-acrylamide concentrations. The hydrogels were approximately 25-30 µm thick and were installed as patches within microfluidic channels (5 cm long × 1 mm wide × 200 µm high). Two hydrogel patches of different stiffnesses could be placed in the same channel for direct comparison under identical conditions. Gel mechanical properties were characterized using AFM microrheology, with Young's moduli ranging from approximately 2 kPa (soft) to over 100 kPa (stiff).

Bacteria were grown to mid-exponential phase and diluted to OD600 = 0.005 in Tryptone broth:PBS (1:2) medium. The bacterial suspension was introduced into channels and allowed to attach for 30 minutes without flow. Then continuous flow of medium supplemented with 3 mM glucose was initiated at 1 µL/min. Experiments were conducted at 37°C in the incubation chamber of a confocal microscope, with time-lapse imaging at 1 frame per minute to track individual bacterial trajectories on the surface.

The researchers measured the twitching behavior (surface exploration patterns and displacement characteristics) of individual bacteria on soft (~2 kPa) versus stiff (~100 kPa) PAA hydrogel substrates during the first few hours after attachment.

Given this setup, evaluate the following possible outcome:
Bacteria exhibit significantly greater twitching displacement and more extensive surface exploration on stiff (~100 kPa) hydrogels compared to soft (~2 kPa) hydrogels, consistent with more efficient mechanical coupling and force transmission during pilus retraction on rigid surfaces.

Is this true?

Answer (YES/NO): YES